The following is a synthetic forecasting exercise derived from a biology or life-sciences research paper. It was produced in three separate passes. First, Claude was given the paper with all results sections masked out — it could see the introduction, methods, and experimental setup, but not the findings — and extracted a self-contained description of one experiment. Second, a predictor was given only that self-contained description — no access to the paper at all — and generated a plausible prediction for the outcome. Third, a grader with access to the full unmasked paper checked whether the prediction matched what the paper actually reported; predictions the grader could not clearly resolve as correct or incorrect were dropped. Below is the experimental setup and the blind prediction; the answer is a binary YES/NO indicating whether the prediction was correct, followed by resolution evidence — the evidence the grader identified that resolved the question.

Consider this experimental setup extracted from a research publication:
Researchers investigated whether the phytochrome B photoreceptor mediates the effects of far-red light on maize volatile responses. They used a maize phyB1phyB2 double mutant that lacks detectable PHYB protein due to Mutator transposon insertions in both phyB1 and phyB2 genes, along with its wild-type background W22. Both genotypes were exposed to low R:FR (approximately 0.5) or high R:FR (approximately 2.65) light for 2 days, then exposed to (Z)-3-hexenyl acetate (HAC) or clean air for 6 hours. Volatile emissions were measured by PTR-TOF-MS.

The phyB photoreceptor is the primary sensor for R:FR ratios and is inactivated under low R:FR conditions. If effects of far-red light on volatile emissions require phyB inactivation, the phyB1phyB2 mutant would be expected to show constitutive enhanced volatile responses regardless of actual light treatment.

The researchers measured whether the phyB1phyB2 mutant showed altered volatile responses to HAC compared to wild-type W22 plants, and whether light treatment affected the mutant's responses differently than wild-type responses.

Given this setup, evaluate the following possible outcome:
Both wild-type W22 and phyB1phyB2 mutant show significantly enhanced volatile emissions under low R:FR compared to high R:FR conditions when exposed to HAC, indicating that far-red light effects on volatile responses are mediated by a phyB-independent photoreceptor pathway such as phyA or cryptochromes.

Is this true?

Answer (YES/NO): NO